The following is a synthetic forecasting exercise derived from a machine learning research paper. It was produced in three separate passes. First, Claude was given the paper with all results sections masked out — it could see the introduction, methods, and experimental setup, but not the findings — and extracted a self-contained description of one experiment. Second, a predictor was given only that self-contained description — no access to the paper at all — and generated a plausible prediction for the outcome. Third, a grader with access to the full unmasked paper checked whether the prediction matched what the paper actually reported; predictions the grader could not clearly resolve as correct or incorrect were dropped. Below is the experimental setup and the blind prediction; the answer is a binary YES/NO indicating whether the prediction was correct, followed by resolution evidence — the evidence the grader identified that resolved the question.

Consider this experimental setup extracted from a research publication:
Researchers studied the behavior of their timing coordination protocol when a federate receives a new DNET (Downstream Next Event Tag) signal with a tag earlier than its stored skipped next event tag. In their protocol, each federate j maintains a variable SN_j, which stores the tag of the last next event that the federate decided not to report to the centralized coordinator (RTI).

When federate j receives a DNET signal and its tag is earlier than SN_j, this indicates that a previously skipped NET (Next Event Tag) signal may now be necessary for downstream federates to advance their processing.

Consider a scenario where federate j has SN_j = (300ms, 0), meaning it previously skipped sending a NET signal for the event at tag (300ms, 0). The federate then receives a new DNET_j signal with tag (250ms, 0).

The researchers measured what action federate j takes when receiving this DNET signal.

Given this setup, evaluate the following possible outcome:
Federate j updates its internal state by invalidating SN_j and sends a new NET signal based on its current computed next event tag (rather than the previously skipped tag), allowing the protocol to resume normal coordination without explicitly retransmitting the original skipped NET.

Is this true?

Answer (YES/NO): NO